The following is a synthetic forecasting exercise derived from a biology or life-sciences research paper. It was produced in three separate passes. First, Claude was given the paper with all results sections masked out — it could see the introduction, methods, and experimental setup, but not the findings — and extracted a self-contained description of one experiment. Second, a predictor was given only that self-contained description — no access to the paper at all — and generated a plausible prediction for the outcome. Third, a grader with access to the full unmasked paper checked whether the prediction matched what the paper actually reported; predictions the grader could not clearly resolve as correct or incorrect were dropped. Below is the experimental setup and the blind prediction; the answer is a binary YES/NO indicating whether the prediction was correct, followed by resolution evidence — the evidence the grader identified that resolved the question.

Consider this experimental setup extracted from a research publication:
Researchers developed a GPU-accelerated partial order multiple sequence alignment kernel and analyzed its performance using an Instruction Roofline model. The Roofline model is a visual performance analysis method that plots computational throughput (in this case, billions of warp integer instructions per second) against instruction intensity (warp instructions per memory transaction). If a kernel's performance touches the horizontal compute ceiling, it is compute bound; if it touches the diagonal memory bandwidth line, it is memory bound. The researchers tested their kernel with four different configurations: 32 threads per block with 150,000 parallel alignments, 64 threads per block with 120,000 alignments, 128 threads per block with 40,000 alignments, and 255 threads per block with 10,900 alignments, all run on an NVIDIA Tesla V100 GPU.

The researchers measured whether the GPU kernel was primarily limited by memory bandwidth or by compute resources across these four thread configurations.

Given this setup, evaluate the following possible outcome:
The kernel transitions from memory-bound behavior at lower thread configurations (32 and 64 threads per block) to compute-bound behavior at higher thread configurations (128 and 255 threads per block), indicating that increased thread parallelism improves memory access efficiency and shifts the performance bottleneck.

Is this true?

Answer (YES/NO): NO